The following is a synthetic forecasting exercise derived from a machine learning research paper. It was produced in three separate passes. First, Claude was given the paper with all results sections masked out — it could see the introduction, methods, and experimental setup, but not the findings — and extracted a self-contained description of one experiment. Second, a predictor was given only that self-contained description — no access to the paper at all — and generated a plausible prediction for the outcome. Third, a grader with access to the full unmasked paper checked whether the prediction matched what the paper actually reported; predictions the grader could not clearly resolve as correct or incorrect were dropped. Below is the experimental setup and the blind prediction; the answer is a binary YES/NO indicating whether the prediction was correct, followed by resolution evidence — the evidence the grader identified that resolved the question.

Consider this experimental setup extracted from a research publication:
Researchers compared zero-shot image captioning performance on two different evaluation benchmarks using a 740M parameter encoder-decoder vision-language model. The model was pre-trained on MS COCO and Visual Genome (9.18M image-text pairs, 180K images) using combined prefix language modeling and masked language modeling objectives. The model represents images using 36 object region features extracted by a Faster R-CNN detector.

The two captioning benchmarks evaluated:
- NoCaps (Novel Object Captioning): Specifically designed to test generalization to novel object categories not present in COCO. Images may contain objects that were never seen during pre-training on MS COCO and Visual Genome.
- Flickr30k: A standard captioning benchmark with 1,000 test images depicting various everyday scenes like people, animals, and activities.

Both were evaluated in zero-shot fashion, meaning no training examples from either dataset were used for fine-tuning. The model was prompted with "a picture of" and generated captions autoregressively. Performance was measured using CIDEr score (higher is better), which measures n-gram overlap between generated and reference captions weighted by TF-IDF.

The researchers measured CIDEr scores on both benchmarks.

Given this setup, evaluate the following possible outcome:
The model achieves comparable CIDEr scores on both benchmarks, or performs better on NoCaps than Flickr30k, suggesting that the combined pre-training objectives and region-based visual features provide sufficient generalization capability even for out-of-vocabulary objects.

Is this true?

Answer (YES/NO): YES